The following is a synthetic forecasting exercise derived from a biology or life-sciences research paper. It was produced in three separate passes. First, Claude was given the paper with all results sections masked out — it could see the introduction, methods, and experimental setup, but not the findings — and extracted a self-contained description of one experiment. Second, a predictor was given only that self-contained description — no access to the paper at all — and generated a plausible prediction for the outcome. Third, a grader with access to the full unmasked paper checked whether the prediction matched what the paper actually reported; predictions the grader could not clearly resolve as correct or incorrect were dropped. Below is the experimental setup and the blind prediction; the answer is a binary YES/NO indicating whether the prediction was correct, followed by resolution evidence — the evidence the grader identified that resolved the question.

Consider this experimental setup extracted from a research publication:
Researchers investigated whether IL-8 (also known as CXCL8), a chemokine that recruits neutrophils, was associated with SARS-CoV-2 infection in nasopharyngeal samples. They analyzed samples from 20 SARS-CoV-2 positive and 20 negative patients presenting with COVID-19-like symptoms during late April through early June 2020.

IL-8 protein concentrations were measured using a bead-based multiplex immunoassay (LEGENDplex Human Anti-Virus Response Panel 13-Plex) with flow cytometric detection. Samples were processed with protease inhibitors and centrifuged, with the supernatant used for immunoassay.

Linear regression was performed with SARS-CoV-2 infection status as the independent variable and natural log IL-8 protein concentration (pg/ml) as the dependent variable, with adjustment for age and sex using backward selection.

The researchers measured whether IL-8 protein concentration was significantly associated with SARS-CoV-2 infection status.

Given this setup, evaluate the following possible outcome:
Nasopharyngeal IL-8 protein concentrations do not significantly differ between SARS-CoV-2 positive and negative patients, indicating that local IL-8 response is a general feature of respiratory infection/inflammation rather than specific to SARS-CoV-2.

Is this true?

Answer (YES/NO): YES